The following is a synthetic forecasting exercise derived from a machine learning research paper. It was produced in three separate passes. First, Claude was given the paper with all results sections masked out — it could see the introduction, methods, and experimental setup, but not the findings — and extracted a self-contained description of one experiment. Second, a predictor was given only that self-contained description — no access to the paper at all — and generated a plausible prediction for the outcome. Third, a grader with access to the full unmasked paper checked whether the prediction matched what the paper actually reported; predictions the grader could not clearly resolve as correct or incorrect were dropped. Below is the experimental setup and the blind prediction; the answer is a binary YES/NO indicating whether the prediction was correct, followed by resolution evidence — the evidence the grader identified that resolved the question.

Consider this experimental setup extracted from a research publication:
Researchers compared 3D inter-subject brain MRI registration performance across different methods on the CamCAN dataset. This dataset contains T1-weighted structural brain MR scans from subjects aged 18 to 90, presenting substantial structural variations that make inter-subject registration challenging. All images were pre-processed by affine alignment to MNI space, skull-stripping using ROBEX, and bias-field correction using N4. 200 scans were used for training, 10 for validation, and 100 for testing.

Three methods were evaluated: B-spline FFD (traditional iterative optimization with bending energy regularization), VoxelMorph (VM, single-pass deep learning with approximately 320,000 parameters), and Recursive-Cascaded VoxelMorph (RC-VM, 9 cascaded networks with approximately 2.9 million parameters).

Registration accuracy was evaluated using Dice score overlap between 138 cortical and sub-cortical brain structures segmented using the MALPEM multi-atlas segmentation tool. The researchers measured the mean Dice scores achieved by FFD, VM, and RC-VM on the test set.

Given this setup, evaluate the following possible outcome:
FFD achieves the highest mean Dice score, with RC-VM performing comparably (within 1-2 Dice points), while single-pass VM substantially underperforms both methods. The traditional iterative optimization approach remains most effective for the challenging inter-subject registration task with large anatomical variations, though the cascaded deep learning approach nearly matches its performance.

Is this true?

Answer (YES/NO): YES